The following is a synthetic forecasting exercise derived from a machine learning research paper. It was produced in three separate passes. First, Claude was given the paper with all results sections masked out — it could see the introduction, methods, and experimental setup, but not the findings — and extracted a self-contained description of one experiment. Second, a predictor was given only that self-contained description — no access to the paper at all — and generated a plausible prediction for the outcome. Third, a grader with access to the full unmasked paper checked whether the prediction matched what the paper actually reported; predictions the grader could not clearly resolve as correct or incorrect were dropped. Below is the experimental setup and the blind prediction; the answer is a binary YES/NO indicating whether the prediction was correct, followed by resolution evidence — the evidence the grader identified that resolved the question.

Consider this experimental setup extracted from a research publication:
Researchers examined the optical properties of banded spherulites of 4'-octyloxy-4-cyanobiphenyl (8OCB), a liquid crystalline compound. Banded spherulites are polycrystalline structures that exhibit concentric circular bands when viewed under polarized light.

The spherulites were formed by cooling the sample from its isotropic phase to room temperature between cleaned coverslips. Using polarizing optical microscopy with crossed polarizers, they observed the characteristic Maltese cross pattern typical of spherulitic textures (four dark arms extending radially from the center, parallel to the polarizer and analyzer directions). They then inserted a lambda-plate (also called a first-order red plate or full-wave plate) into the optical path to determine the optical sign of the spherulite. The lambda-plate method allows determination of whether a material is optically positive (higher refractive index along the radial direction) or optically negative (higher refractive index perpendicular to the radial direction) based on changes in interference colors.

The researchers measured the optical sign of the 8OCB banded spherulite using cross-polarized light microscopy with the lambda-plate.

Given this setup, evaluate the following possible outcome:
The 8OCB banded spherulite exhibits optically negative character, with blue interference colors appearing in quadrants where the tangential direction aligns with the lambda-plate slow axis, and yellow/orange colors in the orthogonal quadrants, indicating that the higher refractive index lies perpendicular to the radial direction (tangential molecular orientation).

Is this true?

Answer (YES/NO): YES